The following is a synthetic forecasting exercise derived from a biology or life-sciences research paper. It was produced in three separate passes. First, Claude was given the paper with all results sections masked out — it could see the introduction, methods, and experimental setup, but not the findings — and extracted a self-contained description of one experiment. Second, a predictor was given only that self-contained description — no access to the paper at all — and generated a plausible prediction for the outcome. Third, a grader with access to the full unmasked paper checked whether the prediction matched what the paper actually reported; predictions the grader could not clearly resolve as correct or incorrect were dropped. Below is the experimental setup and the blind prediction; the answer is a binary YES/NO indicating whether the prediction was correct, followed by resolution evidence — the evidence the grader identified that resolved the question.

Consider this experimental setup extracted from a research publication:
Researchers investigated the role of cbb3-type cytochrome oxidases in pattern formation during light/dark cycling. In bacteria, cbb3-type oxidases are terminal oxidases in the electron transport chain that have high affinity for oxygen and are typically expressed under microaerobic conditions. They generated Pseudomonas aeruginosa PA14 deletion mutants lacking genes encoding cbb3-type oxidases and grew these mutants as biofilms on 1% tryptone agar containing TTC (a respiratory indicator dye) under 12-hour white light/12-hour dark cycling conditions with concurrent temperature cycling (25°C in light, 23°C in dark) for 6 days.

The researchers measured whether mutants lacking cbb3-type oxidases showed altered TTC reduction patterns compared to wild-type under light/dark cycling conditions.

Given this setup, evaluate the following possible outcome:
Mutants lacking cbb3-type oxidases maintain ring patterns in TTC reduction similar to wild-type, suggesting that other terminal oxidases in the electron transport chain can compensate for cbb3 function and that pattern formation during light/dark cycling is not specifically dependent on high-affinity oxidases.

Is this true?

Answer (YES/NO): NO